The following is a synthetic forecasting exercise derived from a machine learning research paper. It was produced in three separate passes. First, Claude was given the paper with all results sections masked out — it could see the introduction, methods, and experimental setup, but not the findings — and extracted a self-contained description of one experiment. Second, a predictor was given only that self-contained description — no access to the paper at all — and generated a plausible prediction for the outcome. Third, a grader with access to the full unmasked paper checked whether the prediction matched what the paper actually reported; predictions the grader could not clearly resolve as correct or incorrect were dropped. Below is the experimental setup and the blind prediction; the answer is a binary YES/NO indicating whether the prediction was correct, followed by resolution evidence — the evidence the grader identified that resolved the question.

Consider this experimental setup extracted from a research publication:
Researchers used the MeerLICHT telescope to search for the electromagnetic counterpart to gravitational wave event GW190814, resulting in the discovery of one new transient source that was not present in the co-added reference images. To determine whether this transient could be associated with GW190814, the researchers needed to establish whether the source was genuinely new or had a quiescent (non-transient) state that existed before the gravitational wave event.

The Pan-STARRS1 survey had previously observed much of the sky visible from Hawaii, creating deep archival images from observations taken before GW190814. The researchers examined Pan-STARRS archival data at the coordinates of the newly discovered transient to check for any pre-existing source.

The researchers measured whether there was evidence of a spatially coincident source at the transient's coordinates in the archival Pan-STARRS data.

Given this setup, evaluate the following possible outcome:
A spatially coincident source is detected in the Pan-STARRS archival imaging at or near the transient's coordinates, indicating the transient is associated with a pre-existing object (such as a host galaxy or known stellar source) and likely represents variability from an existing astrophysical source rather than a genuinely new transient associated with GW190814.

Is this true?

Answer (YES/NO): YES